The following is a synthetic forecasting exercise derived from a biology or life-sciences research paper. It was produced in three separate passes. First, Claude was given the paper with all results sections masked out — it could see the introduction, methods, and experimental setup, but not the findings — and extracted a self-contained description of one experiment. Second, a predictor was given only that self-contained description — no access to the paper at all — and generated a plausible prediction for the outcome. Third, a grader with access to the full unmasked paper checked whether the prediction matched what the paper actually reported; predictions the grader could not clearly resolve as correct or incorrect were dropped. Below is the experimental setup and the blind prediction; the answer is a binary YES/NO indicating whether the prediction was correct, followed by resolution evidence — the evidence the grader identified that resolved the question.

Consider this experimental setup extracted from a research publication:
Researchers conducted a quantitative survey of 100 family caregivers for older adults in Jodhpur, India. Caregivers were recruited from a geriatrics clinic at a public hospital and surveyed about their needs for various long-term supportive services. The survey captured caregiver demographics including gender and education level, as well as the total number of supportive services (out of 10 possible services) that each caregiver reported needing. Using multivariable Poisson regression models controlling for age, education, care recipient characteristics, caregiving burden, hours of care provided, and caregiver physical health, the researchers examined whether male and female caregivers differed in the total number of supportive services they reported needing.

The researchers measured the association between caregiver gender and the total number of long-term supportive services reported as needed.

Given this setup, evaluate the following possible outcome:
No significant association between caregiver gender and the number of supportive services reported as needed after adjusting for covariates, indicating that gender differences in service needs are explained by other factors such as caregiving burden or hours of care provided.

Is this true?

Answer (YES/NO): NO